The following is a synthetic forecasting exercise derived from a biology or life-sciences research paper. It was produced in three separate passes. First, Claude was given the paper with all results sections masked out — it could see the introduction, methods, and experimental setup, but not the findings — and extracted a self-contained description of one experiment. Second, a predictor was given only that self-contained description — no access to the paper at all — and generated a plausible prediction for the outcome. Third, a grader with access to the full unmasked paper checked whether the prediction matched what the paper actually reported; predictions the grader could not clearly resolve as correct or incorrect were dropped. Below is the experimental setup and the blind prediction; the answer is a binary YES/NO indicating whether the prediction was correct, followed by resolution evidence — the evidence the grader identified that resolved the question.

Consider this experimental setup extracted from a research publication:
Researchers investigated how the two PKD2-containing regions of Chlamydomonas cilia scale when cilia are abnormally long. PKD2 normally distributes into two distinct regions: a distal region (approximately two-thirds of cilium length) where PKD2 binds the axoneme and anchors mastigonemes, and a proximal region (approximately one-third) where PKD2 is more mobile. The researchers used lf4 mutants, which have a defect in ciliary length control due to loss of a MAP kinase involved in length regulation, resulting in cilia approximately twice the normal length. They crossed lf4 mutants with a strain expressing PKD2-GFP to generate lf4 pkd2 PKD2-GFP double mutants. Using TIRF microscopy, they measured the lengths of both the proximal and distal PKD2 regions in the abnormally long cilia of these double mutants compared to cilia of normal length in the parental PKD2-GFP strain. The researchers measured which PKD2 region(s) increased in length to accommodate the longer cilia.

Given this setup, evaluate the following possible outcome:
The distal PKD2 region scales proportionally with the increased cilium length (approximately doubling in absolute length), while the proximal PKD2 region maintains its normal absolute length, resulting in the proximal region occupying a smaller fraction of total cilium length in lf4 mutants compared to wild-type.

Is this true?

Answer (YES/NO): YES